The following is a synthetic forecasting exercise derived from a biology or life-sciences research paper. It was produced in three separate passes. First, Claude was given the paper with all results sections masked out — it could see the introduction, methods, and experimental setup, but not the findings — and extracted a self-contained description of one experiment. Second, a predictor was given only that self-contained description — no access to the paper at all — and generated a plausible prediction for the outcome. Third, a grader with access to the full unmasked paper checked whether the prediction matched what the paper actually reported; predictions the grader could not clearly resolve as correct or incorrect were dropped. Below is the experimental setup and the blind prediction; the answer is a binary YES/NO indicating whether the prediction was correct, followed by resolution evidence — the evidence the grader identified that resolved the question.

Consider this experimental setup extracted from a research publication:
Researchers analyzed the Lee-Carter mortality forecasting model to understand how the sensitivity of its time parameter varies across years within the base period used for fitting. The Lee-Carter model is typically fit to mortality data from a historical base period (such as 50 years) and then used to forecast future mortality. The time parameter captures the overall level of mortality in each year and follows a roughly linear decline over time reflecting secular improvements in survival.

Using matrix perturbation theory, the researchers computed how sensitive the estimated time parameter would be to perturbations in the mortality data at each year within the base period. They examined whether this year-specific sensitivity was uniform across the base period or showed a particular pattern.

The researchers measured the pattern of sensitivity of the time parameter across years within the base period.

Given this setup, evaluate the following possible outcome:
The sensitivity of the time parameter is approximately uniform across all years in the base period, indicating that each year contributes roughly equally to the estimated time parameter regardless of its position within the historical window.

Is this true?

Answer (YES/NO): NO